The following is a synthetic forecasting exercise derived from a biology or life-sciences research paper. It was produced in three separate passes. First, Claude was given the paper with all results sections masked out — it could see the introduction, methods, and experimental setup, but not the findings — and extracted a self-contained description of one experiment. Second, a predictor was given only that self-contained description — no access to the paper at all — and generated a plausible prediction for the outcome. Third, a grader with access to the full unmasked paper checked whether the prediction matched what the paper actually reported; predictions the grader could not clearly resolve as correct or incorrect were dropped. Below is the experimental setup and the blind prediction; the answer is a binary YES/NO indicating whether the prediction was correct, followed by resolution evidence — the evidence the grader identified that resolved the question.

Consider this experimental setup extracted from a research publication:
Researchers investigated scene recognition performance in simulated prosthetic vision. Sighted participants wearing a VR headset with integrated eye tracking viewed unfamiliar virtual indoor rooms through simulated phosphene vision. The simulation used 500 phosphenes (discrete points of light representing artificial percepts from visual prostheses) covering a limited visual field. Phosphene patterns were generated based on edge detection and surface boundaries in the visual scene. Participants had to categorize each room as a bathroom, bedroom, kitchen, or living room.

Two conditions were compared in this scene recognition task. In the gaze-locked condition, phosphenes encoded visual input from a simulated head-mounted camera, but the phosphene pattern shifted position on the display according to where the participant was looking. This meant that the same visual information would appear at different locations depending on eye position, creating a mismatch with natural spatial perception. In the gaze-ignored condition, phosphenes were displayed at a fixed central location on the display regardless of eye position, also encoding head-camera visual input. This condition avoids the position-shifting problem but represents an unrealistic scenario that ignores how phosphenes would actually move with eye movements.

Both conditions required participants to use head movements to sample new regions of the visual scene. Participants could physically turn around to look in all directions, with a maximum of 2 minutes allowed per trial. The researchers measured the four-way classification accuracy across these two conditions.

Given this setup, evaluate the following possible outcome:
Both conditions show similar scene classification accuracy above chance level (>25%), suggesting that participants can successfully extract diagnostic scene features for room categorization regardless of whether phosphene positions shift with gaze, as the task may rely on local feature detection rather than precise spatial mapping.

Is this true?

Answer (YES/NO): NO